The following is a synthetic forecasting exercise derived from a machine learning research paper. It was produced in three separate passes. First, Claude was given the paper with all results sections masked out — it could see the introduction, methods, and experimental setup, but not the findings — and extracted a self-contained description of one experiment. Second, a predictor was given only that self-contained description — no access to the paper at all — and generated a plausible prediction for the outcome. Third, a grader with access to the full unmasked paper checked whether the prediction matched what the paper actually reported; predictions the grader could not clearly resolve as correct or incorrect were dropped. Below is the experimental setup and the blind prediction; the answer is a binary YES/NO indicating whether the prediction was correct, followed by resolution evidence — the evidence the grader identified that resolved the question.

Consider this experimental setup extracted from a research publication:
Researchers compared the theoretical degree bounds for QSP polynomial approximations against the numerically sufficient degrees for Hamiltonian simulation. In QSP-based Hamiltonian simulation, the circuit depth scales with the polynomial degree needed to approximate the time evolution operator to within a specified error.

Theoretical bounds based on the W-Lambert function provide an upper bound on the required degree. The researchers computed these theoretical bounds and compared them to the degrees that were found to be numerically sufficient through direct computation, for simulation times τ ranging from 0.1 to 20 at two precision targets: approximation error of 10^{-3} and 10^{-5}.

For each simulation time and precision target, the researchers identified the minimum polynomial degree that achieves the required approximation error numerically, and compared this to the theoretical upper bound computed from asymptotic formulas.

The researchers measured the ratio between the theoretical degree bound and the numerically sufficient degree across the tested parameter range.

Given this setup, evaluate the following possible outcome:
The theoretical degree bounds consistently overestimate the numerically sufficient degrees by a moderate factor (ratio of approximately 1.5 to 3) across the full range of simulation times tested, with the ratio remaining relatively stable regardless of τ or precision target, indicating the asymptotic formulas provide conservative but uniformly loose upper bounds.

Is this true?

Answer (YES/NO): NO